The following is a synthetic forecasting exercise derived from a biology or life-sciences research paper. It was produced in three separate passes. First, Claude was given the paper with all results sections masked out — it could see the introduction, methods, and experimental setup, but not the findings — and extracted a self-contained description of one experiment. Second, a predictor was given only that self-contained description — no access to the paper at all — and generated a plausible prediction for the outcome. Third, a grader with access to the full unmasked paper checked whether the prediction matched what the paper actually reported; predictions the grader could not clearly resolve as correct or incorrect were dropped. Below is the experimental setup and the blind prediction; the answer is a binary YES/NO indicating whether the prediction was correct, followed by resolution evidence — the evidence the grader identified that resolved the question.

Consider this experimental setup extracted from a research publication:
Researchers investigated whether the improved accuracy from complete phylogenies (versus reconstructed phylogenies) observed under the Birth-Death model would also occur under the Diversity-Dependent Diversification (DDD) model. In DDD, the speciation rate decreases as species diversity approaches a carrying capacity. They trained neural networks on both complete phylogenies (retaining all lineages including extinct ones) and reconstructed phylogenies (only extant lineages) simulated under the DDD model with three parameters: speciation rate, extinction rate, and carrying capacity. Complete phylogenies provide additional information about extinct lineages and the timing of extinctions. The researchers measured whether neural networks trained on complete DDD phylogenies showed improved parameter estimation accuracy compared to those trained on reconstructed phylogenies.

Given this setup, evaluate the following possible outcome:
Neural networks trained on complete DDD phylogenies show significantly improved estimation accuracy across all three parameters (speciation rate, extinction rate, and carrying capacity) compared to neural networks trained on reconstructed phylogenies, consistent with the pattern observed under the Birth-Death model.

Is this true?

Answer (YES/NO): NO